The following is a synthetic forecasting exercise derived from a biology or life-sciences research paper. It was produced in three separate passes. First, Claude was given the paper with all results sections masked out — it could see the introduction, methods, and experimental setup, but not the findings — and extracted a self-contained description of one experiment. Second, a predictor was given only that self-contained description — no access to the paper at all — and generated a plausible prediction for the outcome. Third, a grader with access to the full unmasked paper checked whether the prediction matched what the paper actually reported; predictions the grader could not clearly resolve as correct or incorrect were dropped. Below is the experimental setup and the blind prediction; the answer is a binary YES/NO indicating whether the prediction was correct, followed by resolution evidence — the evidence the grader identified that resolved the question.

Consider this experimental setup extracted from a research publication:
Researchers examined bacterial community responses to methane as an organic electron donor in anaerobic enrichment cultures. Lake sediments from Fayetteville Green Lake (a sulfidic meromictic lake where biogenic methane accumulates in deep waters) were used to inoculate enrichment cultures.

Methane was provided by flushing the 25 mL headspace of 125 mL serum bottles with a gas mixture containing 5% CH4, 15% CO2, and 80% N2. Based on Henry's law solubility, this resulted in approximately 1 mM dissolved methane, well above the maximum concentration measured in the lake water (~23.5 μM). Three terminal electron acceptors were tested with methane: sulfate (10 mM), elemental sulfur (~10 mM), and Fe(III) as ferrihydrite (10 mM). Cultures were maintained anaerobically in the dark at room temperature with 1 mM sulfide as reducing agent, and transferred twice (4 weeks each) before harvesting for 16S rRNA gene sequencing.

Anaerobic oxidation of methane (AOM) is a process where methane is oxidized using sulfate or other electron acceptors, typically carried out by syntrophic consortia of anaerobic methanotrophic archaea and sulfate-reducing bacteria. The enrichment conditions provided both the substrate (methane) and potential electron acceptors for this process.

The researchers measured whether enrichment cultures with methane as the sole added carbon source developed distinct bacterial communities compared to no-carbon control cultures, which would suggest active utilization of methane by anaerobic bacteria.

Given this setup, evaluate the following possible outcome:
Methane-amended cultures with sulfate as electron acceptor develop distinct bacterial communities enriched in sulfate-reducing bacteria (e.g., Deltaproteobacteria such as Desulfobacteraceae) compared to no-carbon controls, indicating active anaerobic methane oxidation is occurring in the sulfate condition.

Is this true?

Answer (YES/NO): NO